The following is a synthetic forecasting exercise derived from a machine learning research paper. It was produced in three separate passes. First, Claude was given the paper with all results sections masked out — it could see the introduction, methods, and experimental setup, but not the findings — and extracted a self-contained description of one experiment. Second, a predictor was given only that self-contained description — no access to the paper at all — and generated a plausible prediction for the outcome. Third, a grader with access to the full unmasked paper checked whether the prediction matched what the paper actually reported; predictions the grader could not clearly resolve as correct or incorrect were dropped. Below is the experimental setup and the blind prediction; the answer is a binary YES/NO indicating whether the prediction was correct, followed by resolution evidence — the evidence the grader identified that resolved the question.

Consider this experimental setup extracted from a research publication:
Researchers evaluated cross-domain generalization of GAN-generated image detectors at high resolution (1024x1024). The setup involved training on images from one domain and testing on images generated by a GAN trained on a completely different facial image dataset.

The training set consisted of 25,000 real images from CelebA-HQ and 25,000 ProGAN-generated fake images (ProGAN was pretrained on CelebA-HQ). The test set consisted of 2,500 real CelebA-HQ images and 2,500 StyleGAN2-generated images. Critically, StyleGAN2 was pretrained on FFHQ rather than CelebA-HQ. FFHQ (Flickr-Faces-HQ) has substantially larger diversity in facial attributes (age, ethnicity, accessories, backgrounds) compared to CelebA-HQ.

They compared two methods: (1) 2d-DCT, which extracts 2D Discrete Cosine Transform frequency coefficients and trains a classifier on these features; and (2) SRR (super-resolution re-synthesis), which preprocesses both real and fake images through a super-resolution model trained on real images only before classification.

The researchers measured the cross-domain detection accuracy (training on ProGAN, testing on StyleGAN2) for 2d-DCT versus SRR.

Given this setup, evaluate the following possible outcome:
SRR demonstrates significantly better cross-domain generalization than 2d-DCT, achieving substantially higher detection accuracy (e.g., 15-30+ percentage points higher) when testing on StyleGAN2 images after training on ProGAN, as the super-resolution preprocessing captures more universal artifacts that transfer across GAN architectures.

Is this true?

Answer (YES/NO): YES